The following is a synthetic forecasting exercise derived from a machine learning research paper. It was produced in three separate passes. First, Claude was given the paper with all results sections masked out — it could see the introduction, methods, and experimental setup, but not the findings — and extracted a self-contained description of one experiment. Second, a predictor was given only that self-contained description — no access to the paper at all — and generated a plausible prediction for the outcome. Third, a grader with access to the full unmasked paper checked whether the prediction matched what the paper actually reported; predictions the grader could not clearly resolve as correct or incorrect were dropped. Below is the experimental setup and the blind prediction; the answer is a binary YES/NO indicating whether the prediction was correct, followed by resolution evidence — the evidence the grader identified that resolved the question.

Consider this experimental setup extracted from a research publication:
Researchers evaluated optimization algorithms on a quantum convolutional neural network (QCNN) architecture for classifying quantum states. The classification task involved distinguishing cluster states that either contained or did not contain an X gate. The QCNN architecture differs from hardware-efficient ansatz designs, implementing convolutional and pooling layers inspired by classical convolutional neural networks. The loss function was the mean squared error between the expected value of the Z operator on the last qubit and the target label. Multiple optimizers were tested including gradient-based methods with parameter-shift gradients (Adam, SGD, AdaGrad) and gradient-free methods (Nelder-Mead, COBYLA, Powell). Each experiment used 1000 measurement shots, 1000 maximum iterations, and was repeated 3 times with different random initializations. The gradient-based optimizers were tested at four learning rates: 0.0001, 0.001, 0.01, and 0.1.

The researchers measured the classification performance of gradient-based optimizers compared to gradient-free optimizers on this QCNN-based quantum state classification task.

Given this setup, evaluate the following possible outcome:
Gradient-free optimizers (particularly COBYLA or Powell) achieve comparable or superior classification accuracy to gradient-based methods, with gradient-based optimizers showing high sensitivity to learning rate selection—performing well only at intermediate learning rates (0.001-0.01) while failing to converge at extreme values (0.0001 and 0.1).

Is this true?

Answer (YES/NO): NO